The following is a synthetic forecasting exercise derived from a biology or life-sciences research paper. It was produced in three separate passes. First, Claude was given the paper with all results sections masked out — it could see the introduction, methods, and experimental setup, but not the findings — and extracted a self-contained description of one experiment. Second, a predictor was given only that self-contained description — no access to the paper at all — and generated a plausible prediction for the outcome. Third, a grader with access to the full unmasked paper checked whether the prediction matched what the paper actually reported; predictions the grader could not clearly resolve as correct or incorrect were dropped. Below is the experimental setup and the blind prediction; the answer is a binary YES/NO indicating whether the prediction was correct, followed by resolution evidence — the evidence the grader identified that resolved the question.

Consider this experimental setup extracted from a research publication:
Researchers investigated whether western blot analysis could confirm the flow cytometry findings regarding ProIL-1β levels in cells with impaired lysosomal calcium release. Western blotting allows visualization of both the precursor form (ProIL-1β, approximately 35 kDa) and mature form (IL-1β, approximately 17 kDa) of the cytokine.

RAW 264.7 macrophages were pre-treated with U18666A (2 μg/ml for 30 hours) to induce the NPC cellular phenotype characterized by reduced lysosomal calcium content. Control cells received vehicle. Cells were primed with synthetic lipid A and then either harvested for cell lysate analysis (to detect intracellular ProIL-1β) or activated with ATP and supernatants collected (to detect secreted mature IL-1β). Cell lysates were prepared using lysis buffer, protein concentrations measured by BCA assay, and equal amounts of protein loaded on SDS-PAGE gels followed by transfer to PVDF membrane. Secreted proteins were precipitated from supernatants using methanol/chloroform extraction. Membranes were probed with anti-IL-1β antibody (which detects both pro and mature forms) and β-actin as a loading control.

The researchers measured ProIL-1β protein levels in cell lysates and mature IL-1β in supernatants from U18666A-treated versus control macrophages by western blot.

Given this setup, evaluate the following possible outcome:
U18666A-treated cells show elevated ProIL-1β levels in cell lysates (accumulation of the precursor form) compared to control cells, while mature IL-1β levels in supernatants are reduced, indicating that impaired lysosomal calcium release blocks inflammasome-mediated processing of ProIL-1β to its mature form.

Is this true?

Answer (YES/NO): NO